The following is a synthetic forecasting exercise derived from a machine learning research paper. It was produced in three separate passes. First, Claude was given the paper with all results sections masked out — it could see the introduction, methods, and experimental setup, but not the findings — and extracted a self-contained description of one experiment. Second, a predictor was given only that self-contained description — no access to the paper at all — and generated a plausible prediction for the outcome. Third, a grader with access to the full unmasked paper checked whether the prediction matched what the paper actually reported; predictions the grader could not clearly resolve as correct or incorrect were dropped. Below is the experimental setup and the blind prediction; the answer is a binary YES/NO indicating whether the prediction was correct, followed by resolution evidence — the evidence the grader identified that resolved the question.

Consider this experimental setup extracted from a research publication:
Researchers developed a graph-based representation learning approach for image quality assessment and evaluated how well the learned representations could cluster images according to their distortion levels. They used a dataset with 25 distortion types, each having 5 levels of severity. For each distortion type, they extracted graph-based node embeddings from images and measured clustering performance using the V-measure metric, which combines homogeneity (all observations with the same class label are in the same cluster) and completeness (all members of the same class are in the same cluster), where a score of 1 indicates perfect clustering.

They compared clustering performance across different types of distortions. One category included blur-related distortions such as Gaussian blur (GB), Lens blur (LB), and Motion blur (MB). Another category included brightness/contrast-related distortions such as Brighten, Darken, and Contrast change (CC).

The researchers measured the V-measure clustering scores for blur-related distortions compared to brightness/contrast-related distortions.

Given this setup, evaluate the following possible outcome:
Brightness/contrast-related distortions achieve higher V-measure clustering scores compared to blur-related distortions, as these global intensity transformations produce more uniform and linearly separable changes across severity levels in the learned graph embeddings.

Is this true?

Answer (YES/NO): NO